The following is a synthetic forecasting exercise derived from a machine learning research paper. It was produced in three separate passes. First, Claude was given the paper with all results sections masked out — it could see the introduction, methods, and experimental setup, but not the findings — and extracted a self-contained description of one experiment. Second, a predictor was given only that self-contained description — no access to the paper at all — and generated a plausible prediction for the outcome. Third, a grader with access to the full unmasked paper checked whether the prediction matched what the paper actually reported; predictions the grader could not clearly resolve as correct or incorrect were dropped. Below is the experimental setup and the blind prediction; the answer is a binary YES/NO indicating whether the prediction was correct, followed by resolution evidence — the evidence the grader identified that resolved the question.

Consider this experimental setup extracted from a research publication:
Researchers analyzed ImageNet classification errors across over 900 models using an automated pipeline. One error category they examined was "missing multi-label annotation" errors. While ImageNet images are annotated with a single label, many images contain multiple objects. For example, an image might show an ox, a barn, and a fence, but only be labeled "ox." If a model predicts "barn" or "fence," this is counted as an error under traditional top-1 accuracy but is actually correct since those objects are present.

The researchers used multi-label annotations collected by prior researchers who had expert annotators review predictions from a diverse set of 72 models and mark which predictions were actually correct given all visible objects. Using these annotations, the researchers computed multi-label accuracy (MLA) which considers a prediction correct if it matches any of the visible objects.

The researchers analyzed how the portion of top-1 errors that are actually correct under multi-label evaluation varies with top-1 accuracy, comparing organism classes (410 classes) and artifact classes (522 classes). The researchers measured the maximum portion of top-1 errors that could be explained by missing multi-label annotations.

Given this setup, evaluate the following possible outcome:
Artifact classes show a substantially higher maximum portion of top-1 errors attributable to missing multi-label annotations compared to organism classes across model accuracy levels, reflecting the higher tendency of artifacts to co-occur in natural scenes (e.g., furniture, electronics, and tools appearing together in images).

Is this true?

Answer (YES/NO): YES